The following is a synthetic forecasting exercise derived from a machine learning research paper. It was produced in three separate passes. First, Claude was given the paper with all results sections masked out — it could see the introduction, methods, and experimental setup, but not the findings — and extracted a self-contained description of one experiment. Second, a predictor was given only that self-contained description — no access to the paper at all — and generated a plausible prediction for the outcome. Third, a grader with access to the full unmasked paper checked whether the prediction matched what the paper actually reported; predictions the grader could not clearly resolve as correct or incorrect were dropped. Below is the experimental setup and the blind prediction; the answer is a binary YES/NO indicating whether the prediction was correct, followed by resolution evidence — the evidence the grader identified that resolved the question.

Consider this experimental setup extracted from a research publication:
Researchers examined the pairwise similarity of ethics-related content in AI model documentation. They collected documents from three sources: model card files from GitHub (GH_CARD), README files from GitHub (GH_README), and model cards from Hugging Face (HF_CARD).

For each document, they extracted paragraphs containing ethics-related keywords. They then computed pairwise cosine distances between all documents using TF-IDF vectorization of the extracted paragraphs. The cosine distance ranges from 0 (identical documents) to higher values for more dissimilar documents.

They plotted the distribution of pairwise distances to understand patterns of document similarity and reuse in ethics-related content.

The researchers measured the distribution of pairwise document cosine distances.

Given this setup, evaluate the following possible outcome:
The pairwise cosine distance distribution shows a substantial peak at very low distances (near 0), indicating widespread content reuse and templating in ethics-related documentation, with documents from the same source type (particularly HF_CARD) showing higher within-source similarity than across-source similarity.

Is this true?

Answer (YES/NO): NO